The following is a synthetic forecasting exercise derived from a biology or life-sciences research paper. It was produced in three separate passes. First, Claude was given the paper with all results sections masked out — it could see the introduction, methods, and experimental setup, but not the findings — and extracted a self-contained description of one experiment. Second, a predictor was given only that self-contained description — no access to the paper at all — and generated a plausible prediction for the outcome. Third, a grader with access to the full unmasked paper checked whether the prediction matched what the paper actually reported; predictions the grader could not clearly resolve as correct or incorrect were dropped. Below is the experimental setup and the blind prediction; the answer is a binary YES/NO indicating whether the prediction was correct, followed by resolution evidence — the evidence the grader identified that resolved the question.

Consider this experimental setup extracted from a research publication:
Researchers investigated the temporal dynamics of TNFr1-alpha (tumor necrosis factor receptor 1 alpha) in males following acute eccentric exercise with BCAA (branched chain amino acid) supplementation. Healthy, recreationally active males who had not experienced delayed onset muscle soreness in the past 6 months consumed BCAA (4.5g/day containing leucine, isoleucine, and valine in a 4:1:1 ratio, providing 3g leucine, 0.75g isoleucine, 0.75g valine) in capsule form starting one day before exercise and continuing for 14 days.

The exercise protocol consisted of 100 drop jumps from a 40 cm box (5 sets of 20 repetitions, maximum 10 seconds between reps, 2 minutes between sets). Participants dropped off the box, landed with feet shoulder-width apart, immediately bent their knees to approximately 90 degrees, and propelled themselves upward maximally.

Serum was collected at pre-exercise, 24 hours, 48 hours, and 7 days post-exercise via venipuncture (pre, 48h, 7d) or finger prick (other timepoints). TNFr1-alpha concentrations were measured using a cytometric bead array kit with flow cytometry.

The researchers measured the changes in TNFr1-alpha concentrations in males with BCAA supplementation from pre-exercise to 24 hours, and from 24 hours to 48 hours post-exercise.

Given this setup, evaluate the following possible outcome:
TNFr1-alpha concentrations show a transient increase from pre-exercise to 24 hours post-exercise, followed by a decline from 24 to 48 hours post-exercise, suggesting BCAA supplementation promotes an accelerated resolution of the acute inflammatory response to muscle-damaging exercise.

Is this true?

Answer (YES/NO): NO